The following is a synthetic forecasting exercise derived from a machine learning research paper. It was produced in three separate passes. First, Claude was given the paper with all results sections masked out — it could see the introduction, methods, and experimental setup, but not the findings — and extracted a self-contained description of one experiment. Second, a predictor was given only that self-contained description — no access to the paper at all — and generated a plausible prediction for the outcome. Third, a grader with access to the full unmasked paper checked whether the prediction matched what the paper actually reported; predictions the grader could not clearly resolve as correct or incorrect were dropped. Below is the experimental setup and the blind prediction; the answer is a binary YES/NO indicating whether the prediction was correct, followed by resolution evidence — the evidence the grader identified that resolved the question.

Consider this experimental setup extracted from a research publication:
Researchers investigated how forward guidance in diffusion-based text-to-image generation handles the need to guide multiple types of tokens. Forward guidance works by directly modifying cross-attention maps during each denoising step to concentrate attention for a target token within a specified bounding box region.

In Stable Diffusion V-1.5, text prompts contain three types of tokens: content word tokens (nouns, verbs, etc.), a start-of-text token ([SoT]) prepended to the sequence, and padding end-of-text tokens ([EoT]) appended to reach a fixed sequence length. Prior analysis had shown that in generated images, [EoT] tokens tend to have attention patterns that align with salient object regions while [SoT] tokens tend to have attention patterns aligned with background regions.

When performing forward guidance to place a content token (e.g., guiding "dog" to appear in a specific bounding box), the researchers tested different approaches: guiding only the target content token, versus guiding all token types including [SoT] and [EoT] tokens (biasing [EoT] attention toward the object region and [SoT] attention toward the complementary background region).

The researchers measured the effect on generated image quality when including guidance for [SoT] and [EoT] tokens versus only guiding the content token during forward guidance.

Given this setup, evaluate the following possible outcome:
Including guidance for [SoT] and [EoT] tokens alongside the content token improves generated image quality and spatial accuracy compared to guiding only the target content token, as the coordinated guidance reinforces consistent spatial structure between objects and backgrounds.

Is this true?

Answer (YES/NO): NO